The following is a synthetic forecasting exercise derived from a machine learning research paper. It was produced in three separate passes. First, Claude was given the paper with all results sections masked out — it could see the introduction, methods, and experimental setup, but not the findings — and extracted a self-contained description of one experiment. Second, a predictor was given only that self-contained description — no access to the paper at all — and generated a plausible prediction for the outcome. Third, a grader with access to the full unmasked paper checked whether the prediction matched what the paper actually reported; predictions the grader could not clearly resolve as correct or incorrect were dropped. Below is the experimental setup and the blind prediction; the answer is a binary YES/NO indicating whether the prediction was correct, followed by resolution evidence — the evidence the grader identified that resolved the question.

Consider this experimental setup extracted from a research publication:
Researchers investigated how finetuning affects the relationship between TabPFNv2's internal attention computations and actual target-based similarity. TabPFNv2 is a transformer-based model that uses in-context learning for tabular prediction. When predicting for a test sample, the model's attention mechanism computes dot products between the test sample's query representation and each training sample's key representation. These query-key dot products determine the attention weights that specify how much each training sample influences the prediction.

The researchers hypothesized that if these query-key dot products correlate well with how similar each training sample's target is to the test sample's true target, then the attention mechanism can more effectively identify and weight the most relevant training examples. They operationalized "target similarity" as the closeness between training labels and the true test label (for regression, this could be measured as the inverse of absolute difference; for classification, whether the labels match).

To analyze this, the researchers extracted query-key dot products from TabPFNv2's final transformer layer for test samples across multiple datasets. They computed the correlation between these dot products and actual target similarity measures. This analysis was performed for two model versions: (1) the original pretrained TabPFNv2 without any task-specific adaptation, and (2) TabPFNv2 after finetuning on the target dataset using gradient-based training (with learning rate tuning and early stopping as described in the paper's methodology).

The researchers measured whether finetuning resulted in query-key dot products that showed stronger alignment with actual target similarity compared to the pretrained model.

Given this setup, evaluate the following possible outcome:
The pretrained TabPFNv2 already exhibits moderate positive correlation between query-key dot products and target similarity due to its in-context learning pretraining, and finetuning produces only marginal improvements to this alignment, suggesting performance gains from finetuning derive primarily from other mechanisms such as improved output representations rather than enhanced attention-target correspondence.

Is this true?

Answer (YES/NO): NO